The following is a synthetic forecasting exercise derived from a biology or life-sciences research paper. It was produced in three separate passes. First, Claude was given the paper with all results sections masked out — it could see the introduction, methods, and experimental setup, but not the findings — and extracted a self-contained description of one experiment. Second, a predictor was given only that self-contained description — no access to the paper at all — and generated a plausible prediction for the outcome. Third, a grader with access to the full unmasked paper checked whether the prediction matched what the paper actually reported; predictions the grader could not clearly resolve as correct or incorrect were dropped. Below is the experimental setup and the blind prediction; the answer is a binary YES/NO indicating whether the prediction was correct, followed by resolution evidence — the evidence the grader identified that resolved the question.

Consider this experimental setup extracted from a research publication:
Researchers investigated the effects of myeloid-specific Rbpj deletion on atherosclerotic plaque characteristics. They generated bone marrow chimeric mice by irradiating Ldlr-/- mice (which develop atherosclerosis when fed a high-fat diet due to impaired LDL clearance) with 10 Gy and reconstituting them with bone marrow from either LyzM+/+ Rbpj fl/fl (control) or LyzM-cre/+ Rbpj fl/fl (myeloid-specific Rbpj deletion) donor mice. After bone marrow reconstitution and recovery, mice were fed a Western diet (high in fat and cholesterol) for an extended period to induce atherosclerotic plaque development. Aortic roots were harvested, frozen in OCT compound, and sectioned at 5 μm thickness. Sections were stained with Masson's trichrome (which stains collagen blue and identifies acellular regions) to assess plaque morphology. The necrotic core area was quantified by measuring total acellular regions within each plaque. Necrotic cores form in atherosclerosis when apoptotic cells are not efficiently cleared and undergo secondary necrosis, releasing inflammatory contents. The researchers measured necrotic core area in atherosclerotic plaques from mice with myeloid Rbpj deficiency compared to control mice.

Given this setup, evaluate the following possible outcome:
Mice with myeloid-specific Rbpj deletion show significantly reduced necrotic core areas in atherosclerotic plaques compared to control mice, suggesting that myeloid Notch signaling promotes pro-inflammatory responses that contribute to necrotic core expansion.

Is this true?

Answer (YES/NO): NO